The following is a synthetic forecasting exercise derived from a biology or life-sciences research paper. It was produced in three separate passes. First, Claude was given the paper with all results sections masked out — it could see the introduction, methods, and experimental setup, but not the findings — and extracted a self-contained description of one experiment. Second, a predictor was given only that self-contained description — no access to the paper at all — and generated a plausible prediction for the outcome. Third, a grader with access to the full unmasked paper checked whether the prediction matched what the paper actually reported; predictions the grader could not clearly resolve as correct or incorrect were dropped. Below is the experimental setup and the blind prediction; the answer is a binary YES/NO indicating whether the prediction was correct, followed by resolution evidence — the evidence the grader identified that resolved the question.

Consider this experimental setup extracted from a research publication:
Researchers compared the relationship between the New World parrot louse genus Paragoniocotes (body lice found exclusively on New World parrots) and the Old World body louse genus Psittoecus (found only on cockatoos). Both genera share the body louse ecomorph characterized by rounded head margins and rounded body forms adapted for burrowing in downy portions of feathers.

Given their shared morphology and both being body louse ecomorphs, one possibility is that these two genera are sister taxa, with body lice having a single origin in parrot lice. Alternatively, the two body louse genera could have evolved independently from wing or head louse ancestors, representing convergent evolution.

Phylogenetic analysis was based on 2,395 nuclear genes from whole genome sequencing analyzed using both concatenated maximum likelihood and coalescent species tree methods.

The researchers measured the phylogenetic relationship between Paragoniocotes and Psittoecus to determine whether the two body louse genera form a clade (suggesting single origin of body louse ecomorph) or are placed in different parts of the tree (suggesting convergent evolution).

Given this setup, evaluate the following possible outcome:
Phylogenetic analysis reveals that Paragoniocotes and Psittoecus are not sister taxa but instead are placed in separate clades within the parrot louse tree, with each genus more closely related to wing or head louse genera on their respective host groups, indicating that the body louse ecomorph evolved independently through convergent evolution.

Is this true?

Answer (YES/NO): YES